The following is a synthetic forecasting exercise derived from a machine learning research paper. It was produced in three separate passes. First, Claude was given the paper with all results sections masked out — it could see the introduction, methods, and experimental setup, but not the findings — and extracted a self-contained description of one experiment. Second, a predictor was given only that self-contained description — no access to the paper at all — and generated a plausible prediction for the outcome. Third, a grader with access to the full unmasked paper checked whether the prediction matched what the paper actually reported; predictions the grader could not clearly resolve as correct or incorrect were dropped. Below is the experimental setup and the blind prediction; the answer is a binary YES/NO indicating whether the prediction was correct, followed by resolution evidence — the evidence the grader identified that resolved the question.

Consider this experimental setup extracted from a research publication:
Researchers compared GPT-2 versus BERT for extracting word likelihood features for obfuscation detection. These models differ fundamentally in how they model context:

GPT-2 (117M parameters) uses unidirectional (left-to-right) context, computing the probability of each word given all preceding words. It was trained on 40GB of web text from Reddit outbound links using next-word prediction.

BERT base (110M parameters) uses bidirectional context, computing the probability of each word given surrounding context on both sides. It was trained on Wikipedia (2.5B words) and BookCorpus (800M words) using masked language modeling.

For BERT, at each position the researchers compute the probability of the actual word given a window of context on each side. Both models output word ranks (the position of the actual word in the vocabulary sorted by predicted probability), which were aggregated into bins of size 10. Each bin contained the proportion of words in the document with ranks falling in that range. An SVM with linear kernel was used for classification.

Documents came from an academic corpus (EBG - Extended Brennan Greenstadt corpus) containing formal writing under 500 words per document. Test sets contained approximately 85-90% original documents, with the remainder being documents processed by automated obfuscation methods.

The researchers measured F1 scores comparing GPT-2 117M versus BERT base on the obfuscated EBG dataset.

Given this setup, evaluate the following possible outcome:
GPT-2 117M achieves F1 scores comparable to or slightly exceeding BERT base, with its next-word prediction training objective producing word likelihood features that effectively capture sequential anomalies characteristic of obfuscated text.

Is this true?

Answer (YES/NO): YES